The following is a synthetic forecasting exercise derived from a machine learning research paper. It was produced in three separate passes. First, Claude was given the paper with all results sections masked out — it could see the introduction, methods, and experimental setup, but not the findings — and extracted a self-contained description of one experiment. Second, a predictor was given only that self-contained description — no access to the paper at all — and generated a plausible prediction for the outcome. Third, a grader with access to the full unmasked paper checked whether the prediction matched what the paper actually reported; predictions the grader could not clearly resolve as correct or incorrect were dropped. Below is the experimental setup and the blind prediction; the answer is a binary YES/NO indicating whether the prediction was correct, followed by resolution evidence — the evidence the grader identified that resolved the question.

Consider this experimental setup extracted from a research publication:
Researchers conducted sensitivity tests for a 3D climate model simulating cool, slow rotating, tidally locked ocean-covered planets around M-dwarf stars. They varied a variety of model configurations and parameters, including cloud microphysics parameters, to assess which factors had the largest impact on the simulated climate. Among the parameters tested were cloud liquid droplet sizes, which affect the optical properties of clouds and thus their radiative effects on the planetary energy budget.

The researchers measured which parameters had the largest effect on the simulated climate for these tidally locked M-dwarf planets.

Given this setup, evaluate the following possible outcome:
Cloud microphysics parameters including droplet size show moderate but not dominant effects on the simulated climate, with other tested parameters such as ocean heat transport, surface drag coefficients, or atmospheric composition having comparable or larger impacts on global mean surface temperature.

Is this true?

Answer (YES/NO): NO